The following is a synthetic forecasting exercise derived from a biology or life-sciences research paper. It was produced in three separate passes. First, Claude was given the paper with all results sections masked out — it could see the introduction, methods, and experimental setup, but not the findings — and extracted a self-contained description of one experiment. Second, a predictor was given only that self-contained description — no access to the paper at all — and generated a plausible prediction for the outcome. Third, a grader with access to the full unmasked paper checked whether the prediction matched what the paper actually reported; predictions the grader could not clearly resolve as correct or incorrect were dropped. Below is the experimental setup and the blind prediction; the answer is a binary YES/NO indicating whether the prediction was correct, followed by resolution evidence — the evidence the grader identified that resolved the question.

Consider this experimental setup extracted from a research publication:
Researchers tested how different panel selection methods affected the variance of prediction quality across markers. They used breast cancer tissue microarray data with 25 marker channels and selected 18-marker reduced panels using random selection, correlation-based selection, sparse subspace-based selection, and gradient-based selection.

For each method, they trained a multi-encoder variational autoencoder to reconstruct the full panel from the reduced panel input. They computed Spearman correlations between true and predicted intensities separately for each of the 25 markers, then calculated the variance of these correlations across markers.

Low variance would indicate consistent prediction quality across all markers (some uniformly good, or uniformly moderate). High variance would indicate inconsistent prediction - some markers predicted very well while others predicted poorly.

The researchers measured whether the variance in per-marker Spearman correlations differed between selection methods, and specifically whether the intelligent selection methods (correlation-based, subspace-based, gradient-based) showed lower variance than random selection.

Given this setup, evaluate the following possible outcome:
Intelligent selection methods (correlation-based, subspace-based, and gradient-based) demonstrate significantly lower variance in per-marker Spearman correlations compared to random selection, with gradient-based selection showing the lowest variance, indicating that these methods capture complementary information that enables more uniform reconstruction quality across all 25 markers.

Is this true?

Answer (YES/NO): NO